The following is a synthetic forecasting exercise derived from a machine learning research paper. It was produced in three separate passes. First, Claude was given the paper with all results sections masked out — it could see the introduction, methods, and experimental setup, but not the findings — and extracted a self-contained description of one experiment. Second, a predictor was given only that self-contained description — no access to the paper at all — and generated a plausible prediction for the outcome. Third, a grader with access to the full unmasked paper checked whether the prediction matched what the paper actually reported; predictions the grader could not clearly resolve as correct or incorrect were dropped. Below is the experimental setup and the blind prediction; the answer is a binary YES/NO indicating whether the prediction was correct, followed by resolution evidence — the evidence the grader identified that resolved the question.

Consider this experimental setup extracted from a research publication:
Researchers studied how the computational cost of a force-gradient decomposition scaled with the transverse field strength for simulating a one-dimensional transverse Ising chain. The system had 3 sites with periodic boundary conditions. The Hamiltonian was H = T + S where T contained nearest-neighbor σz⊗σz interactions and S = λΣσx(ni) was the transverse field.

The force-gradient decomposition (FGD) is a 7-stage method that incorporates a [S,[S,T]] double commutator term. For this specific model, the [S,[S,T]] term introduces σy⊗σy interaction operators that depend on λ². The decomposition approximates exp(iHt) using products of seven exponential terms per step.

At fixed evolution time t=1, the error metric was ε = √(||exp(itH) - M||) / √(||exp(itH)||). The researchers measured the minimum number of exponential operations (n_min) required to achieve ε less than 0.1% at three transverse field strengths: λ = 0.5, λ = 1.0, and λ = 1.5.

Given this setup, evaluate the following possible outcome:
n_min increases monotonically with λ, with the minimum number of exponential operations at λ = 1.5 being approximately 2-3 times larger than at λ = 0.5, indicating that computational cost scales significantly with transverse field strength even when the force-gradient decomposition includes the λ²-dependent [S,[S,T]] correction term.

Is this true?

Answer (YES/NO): NO